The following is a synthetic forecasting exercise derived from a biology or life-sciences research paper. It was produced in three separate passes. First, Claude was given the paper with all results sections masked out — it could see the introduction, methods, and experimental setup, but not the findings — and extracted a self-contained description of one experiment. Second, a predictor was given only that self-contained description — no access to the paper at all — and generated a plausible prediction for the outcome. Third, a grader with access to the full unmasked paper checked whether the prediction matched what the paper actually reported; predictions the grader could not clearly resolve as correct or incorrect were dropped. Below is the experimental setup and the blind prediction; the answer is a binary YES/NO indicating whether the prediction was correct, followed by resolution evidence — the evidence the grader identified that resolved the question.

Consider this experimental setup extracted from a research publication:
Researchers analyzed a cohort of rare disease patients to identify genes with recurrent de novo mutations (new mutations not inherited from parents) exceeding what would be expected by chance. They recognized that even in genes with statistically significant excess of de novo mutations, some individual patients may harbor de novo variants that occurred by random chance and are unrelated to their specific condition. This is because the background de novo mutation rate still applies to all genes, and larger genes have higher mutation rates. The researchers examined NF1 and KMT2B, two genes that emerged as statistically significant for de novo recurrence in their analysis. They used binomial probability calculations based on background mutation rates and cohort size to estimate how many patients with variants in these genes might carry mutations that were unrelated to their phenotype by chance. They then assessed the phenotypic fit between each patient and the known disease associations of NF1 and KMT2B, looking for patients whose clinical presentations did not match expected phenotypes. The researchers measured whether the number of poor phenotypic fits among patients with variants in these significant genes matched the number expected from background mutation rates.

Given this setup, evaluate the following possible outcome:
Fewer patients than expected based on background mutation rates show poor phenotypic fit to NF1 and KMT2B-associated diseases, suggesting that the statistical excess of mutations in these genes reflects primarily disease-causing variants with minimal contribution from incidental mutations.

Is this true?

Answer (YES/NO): NO